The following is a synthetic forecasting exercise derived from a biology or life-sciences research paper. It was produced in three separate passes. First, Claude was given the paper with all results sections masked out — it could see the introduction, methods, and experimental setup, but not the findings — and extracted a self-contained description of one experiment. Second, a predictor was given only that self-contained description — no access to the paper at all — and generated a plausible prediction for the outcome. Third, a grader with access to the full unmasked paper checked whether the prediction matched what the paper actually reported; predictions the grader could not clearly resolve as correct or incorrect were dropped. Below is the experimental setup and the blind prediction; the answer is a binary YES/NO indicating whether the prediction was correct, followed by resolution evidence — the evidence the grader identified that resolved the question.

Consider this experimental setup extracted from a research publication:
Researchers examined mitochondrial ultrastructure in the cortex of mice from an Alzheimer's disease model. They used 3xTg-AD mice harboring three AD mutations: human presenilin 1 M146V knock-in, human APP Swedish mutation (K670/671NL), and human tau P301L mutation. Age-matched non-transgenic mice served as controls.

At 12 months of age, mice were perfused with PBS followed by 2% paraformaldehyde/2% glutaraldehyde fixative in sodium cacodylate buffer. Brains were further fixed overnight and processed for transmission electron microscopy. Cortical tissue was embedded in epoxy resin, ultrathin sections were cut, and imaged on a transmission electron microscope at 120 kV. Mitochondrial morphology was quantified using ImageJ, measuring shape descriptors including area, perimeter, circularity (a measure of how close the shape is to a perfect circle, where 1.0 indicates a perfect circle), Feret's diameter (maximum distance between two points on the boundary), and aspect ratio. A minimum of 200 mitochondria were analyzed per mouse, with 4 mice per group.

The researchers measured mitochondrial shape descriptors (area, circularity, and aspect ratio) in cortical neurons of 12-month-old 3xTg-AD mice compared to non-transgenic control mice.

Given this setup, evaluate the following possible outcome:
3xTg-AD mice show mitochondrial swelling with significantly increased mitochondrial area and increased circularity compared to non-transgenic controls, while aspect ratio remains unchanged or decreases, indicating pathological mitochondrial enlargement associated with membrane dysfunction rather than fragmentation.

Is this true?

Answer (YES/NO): NO